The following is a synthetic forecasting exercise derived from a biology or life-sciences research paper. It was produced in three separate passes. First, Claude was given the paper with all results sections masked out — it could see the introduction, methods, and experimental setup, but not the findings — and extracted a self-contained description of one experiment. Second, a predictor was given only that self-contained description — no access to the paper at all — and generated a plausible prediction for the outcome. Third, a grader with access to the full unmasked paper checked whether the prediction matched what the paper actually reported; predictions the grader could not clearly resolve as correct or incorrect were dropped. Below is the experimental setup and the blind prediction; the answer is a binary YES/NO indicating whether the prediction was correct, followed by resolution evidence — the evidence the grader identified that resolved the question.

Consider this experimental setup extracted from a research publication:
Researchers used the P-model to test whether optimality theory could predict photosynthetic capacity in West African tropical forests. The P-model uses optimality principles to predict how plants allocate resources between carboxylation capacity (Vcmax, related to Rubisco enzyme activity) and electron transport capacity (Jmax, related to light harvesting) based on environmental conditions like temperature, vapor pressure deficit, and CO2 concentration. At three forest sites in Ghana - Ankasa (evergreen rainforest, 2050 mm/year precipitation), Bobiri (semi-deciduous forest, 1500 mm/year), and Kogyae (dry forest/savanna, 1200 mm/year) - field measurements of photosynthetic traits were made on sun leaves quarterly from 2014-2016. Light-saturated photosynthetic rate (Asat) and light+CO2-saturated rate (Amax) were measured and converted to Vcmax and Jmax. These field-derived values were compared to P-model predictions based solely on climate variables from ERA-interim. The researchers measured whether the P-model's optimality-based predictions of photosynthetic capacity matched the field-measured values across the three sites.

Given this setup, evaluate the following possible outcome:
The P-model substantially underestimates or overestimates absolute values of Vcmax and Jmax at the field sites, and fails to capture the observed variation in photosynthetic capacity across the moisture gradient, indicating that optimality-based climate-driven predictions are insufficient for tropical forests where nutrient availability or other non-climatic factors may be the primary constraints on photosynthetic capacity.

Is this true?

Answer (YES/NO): NO